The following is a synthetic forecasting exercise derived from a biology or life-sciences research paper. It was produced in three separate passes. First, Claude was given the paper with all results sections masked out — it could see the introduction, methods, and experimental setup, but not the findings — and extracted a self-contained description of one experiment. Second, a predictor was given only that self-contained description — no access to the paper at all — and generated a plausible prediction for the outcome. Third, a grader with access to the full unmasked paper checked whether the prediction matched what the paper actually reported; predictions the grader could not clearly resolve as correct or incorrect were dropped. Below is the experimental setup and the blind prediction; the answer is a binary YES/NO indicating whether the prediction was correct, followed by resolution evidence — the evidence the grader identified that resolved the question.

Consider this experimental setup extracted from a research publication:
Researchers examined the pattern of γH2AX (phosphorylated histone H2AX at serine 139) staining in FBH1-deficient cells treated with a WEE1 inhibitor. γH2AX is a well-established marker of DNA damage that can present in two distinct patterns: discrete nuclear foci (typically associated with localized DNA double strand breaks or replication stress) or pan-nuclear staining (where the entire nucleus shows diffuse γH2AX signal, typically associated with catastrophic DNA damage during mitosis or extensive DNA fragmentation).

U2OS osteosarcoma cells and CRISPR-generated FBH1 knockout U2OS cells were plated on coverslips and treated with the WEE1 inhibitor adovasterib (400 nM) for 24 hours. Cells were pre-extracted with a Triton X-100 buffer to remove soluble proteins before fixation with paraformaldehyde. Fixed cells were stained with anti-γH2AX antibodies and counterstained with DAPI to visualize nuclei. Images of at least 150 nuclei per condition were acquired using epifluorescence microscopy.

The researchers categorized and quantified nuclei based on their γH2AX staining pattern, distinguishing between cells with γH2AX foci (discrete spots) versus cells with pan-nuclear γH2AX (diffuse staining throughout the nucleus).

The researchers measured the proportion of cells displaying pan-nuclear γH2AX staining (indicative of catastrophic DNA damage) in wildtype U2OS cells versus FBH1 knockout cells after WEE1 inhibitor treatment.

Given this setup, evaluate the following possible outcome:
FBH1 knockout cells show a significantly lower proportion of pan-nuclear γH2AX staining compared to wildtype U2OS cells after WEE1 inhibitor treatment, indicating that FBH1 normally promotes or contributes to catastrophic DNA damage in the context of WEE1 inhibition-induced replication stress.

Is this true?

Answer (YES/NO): NO